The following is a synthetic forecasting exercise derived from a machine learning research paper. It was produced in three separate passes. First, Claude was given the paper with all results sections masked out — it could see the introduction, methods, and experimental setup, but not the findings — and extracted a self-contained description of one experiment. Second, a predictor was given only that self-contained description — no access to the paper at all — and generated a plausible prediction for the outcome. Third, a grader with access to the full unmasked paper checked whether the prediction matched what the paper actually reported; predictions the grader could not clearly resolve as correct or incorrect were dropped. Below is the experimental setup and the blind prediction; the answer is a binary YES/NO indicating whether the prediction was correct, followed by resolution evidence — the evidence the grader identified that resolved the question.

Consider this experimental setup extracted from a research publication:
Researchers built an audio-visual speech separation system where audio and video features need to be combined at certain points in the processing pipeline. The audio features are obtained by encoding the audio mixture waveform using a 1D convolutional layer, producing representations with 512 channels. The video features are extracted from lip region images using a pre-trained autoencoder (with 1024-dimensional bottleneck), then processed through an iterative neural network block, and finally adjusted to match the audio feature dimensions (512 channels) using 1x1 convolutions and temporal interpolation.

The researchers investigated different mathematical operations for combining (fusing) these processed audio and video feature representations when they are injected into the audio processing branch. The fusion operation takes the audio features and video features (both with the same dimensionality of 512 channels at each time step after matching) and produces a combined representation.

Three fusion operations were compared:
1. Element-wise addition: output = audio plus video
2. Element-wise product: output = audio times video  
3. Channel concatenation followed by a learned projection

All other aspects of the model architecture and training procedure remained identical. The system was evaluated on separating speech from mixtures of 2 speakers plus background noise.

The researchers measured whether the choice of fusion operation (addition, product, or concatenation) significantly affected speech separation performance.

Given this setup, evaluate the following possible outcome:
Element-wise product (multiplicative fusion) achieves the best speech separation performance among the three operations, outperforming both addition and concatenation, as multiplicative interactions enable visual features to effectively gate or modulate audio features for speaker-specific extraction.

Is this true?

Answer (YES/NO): NO